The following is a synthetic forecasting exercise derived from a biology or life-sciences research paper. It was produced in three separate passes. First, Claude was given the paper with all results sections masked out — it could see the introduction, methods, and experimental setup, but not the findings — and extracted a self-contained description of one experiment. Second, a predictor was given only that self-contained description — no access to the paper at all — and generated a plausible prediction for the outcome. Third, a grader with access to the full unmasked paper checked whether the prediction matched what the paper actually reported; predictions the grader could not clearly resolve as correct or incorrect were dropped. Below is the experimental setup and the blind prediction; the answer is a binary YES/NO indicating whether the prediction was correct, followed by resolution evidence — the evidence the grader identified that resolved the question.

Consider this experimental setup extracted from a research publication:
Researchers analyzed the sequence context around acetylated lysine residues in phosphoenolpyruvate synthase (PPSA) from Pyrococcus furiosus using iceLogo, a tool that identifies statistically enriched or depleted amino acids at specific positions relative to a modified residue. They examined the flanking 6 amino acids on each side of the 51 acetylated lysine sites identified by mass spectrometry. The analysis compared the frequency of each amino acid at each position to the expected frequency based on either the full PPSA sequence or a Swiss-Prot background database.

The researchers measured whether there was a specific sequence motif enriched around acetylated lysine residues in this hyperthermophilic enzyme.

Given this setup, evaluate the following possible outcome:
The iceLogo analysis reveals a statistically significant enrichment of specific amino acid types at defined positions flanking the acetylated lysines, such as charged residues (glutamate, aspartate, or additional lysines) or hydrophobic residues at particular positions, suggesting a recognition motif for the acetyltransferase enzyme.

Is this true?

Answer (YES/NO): NO